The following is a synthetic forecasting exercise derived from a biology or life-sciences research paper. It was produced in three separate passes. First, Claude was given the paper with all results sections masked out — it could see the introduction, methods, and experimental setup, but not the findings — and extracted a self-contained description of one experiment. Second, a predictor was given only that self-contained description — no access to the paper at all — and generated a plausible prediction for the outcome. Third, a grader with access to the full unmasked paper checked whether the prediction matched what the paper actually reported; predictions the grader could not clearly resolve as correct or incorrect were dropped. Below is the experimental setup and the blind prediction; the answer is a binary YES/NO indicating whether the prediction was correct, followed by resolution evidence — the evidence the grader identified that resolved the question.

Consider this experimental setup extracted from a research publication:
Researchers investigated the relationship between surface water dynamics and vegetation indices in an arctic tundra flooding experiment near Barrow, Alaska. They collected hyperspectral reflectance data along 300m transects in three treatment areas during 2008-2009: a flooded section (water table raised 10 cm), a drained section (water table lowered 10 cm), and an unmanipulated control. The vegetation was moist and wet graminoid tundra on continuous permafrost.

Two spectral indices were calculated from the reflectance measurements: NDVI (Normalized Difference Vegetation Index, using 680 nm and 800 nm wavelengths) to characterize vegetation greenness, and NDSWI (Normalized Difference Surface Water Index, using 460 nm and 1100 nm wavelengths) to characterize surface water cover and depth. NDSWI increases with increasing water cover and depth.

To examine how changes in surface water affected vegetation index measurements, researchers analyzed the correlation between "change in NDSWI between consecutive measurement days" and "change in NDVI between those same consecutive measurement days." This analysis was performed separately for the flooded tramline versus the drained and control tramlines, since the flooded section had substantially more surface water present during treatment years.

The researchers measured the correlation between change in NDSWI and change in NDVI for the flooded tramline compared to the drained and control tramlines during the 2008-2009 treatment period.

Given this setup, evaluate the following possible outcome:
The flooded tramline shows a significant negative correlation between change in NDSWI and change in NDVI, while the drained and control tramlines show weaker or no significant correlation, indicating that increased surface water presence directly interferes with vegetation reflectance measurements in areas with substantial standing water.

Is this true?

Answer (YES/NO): YES